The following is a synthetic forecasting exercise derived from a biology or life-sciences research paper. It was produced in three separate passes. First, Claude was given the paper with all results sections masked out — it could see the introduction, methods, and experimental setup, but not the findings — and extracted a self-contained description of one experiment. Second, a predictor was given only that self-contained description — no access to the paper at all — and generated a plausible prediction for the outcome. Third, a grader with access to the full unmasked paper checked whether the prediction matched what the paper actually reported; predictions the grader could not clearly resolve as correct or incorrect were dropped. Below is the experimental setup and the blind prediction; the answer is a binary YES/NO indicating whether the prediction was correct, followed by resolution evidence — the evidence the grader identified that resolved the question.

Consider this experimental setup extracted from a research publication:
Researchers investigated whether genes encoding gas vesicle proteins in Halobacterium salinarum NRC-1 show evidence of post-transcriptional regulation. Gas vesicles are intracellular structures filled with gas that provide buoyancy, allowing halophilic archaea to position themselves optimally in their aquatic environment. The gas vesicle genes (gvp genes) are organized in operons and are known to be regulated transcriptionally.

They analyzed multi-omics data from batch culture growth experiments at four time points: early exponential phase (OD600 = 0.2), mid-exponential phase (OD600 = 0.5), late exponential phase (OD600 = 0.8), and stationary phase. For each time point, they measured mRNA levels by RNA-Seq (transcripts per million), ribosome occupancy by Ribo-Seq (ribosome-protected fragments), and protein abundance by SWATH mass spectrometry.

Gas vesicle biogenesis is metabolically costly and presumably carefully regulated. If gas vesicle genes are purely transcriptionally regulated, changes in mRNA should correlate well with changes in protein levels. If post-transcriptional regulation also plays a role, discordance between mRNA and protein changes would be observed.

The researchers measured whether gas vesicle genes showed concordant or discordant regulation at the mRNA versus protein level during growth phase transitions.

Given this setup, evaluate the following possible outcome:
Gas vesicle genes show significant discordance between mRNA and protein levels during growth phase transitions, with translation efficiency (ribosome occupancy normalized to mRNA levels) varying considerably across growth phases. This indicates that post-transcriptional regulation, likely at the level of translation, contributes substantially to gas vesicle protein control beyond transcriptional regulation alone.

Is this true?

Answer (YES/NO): YES